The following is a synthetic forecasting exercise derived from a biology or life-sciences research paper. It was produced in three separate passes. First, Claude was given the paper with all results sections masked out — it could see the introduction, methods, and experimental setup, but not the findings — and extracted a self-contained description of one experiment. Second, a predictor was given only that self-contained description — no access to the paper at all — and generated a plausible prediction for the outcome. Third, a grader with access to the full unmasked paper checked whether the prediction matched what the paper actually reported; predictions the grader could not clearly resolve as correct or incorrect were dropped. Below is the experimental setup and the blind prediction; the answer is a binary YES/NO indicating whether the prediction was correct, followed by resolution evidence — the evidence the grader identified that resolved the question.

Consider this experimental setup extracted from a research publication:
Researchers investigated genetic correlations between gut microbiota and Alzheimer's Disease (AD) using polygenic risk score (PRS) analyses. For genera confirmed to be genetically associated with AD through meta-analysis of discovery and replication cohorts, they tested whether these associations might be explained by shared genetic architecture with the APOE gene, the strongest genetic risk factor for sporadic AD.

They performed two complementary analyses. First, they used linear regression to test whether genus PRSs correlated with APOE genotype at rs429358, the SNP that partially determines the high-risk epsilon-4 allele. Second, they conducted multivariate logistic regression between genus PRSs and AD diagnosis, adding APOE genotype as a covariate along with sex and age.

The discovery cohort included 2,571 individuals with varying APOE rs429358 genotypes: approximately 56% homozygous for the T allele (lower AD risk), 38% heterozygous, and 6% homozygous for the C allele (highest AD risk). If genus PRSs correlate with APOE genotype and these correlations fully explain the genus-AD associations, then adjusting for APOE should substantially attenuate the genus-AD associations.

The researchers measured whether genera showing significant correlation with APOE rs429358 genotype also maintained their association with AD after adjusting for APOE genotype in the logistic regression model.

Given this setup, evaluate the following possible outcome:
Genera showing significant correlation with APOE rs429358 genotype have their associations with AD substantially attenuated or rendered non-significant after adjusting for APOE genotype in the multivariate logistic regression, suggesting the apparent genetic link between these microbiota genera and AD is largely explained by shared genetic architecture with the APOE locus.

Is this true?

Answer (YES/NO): NO